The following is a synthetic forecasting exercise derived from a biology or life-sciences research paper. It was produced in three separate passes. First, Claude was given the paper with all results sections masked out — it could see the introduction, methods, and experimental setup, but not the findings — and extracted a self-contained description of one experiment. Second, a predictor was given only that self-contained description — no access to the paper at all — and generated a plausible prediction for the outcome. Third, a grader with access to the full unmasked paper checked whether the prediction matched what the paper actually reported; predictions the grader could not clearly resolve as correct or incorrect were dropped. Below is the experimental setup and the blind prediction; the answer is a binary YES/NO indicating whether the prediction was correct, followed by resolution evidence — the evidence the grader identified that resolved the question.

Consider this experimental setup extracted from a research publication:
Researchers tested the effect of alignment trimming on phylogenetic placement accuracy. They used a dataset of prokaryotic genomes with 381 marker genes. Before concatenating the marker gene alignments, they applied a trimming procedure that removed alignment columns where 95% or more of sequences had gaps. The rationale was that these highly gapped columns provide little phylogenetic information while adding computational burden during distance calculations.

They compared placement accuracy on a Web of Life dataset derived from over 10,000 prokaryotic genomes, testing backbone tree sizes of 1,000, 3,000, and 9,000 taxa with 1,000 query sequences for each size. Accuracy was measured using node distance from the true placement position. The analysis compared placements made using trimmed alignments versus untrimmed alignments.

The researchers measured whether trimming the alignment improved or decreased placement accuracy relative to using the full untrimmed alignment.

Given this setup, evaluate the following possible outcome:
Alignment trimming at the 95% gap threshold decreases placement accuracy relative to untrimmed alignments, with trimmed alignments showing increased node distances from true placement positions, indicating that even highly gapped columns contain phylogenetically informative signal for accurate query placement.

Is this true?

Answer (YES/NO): YES